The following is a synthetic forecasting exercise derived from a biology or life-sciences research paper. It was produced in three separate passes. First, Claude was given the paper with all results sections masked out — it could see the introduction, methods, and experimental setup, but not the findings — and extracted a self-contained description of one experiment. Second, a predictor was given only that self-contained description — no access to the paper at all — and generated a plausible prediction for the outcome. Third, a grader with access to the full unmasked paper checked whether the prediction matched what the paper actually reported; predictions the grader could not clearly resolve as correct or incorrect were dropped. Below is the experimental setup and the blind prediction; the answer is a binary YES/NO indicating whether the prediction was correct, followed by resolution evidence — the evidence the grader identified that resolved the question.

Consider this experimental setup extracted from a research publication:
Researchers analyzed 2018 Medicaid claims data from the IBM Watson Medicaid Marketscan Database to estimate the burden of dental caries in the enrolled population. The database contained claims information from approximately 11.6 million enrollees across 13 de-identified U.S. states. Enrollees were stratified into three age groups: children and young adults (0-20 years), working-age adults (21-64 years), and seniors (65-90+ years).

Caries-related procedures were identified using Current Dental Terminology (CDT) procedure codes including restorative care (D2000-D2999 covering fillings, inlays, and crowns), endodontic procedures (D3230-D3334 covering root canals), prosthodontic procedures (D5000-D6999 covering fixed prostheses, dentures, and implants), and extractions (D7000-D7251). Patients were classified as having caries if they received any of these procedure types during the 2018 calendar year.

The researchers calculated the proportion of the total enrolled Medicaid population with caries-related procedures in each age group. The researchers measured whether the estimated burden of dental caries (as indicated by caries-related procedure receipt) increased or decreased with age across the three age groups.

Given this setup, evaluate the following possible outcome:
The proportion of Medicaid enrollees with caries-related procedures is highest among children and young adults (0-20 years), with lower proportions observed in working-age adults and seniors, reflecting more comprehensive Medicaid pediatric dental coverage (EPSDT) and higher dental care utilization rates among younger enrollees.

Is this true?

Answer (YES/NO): YES